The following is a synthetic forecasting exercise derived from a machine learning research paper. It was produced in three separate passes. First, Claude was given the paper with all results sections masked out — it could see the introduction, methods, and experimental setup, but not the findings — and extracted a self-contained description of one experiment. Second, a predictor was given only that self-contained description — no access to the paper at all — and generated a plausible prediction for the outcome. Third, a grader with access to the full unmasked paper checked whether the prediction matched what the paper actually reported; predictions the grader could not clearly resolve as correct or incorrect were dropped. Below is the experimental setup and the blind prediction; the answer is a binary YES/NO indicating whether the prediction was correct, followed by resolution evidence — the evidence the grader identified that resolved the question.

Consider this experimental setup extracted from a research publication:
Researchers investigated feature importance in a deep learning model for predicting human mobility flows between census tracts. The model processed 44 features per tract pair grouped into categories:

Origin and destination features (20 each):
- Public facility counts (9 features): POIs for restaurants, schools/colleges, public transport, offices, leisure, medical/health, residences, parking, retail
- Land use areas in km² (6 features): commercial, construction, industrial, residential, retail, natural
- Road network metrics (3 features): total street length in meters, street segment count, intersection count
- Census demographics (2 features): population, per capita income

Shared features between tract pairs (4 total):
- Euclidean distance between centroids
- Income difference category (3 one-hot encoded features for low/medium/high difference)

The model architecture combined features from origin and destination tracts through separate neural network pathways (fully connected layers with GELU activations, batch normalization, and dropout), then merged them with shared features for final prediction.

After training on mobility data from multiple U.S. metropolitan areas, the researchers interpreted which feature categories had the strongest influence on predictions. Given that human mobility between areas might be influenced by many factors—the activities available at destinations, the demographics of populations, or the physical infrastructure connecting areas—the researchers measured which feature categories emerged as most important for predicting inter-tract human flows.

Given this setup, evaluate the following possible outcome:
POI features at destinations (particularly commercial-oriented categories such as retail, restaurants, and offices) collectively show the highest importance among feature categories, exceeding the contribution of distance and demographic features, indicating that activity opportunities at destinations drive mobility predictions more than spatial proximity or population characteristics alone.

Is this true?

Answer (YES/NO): NO